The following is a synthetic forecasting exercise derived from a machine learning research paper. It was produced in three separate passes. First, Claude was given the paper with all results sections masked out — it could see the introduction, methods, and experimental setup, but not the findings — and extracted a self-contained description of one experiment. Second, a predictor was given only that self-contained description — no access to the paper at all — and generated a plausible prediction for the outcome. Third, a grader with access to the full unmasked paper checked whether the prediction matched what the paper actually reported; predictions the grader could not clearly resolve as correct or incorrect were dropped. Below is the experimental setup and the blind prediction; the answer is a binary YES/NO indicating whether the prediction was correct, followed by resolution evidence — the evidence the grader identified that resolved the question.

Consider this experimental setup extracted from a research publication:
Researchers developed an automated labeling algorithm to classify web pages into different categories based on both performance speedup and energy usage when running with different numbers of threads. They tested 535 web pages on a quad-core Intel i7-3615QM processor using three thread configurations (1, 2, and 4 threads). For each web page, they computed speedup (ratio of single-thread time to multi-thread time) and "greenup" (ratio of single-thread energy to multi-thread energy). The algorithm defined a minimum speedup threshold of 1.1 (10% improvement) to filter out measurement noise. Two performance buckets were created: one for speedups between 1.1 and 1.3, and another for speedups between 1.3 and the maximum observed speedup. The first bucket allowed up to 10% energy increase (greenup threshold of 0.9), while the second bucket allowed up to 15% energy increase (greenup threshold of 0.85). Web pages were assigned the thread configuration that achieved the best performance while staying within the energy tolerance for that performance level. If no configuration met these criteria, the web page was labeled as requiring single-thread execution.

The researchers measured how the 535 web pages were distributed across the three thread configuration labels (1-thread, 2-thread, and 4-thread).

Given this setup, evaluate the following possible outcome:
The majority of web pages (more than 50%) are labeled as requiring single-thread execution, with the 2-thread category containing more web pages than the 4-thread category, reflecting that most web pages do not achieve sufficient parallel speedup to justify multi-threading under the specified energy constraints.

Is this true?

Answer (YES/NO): NO